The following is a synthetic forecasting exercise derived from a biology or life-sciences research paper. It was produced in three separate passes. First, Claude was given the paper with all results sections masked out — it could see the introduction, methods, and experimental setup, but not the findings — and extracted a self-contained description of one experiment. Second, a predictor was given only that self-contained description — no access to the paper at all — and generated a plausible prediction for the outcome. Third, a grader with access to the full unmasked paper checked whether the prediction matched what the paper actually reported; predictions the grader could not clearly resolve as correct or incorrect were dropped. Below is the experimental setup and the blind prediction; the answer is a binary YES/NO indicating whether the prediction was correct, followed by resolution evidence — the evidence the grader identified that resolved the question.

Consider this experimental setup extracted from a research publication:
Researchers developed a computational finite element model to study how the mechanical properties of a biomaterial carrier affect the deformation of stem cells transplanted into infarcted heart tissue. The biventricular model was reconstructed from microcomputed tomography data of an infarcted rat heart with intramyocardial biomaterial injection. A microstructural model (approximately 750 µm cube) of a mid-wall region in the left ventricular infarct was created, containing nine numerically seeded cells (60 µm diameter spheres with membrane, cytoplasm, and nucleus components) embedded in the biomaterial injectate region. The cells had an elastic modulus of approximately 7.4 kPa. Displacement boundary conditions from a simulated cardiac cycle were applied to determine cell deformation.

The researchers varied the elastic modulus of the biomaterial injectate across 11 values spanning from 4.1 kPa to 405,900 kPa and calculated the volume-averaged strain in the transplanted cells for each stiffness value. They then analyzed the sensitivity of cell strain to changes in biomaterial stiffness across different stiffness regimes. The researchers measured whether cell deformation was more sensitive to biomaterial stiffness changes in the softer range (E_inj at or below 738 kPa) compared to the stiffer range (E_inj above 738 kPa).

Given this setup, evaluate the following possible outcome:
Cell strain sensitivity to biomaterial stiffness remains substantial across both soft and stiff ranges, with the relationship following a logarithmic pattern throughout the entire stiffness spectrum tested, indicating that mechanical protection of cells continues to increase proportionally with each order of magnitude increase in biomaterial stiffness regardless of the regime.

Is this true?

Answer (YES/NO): NO